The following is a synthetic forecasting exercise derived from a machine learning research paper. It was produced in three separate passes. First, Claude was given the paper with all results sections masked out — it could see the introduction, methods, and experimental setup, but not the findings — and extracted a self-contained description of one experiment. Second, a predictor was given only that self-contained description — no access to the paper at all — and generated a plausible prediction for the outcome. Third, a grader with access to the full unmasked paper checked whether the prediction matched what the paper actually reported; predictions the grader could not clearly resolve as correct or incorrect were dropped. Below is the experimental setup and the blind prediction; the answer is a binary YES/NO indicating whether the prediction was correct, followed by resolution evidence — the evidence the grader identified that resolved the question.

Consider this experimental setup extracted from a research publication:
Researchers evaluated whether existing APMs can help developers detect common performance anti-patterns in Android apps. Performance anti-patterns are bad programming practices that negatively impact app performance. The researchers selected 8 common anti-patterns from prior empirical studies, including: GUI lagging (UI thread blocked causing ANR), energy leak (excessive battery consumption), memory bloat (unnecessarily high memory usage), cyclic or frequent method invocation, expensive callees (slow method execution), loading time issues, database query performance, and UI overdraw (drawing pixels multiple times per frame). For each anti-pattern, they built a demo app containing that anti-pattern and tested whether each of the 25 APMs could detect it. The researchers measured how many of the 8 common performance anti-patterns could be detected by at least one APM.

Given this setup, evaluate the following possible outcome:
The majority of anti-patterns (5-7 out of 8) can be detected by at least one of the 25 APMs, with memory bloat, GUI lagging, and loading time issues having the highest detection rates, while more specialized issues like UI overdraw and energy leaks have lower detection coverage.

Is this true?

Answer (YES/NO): NO